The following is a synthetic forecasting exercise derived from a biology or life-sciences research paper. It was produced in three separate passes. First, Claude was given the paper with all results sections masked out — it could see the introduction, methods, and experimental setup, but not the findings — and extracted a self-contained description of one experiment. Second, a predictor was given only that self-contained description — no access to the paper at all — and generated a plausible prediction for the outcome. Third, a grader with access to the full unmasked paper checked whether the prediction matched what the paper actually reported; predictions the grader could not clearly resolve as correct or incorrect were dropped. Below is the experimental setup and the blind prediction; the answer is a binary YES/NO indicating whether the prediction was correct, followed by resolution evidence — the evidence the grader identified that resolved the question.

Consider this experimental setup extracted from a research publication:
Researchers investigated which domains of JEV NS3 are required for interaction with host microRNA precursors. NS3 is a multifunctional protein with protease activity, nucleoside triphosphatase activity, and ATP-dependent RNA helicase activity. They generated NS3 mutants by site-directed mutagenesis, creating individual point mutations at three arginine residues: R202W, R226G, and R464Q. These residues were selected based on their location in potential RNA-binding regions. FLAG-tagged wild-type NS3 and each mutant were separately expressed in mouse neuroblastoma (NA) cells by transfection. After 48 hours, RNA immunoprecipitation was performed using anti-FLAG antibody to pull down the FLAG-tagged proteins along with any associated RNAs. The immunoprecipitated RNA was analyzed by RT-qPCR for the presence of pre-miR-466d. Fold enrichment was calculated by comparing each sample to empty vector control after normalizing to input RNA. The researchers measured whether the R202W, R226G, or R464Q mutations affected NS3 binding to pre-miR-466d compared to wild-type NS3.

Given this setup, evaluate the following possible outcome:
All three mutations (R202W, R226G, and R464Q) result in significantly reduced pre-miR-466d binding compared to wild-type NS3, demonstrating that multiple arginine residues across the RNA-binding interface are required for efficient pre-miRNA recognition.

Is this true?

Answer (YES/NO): NO